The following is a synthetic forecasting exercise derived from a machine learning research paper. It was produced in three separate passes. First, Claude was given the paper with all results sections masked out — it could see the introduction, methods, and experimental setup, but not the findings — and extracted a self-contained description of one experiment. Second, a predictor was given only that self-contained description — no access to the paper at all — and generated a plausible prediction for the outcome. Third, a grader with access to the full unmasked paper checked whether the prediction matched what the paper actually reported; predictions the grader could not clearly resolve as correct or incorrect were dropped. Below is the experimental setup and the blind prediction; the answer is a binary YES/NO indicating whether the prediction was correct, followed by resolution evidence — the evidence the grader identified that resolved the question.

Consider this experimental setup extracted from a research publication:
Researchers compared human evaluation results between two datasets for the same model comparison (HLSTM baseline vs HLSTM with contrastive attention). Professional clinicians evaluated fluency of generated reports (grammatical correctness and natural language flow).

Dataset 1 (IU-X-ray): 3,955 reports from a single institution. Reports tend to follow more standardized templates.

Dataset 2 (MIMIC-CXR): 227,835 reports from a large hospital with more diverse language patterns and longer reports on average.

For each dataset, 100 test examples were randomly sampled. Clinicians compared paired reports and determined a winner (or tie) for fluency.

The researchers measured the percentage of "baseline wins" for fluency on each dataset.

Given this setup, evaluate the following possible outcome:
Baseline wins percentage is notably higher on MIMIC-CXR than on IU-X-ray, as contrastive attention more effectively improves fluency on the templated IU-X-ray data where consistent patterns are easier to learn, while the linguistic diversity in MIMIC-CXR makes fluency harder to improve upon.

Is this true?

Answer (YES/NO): NO